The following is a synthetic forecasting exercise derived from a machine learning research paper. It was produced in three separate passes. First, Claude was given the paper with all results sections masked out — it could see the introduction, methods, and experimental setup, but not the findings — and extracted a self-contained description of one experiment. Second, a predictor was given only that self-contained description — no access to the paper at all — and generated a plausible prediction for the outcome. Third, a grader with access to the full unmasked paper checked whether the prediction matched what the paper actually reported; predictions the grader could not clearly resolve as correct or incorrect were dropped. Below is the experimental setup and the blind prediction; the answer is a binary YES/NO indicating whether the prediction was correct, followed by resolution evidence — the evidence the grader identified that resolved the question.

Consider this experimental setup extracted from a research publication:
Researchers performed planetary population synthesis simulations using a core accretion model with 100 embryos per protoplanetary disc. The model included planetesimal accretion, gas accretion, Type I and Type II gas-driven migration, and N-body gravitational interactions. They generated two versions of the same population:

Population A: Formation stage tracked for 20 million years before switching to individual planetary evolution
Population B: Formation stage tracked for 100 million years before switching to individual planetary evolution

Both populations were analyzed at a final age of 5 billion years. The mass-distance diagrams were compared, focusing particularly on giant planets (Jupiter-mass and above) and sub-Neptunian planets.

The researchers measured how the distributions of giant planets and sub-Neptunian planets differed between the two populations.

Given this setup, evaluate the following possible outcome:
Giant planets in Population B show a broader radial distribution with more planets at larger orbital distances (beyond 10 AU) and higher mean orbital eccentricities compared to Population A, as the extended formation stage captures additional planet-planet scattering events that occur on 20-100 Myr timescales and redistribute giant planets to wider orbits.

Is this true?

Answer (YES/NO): NO